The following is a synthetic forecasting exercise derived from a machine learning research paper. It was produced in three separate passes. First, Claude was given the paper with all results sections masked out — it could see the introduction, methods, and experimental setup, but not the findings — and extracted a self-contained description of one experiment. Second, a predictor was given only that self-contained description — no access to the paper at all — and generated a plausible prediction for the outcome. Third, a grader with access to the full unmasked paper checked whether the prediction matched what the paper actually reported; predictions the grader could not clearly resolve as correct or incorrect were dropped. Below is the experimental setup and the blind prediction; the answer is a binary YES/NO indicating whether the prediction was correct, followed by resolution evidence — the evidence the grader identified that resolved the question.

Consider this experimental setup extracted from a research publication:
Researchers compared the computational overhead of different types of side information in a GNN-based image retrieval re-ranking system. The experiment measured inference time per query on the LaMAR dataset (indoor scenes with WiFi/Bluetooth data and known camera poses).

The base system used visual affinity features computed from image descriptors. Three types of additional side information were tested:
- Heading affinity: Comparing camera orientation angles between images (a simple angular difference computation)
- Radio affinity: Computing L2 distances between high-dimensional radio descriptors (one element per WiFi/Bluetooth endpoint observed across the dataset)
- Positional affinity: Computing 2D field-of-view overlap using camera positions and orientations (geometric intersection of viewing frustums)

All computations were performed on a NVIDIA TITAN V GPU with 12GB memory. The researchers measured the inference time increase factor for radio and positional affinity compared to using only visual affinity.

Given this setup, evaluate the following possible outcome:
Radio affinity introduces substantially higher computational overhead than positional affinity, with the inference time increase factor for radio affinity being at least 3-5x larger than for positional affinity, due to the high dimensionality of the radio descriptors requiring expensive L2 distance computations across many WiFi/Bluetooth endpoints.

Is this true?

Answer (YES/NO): NO